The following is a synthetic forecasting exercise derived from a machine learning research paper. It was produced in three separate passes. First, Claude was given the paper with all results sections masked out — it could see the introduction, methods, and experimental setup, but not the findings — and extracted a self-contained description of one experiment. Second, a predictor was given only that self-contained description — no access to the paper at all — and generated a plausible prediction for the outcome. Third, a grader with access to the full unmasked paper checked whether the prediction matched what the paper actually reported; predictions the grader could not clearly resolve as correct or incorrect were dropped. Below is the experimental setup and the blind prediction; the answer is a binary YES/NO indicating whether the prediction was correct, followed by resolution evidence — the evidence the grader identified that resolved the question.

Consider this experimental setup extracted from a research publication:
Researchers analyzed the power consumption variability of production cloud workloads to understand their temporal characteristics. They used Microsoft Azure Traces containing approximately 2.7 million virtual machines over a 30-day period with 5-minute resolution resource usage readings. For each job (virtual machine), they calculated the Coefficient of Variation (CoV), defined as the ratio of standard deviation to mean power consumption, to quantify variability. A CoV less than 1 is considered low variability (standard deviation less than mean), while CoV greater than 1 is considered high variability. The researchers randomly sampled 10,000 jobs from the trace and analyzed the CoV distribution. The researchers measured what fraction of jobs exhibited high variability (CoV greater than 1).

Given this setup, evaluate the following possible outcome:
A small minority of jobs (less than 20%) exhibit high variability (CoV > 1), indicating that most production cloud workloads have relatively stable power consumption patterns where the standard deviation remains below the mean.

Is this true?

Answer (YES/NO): YES